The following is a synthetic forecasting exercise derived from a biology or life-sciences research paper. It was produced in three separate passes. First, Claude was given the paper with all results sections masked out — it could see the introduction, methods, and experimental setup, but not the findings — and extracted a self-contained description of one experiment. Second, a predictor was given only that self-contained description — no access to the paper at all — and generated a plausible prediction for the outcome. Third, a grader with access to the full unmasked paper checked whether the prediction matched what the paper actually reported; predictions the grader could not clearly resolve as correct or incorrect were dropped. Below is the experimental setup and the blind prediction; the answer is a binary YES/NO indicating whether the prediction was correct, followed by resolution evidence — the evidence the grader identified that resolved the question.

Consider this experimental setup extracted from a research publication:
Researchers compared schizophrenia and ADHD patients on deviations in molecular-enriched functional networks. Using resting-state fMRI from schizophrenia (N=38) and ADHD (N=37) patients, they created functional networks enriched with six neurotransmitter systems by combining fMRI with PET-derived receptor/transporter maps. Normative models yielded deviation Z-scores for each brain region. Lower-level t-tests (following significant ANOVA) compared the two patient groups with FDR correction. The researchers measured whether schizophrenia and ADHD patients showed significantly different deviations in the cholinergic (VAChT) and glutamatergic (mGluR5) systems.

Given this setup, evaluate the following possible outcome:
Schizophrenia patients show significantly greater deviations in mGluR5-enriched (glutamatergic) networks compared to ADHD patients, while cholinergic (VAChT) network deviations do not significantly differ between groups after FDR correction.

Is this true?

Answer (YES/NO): NO